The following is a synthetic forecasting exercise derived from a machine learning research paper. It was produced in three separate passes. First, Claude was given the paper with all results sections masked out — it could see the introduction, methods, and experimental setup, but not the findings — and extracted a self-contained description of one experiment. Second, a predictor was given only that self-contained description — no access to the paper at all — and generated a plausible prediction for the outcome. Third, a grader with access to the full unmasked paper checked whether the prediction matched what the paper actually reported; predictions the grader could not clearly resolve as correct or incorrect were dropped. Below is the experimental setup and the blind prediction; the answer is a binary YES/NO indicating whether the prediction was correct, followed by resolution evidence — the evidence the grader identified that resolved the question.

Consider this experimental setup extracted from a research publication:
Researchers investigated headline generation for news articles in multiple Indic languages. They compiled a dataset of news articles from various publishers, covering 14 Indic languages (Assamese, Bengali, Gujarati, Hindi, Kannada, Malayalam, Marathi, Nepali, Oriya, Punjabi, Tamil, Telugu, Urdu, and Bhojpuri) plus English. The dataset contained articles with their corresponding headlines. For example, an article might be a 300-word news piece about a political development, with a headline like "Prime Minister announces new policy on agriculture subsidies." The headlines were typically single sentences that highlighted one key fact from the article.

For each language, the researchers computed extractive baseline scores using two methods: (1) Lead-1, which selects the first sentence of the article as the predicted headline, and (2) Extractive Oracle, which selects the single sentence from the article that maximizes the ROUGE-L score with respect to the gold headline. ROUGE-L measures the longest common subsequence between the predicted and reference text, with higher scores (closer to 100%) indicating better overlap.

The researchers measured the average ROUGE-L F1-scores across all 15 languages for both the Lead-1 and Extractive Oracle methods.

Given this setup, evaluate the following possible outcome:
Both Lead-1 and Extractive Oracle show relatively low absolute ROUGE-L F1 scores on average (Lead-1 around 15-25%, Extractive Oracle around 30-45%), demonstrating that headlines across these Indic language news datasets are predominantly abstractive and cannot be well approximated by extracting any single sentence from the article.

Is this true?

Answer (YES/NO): YES